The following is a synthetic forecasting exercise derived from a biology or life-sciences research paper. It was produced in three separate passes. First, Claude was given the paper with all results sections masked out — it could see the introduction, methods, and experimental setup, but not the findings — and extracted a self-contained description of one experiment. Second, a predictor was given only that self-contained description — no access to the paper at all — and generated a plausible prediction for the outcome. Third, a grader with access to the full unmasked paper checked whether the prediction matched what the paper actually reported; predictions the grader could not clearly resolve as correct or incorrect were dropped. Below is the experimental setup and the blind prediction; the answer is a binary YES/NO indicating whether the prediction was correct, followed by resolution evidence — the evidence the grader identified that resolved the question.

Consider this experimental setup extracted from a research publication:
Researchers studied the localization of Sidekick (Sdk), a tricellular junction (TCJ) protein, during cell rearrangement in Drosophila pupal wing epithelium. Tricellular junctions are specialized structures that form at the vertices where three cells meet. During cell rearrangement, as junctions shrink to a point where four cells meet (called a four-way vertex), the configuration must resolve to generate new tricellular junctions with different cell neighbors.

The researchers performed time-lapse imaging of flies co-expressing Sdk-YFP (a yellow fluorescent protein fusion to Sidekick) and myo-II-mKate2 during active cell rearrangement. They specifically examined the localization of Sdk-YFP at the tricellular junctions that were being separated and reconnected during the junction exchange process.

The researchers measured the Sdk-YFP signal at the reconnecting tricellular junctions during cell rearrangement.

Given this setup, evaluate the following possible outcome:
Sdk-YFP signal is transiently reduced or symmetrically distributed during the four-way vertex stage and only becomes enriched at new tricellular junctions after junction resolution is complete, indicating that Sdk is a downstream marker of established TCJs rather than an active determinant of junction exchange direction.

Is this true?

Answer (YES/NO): NO